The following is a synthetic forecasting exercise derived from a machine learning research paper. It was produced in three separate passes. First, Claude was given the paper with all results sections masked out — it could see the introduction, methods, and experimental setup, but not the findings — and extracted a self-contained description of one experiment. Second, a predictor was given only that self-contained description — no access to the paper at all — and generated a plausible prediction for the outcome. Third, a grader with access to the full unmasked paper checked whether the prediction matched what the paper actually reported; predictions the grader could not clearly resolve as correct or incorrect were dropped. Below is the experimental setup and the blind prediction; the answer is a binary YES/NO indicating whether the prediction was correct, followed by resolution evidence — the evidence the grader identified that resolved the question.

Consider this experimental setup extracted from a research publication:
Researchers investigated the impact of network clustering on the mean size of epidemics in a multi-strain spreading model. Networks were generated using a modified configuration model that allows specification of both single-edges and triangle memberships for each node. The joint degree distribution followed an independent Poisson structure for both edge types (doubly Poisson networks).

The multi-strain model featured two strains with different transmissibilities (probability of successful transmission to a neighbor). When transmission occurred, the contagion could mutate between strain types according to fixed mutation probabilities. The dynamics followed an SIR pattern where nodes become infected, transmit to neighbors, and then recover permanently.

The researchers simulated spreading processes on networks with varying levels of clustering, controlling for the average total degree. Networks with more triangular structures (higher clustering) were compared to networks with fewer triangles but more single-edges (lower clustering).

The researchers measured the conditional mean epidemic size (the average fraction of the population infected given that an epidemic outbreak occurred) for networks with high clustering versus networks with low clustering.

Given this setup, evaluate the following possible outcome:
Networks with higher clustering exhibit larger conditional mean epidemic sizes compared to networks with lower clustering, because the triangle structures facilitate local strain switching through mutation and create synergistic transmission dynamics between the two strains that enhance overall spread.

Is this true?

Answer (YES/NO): NO